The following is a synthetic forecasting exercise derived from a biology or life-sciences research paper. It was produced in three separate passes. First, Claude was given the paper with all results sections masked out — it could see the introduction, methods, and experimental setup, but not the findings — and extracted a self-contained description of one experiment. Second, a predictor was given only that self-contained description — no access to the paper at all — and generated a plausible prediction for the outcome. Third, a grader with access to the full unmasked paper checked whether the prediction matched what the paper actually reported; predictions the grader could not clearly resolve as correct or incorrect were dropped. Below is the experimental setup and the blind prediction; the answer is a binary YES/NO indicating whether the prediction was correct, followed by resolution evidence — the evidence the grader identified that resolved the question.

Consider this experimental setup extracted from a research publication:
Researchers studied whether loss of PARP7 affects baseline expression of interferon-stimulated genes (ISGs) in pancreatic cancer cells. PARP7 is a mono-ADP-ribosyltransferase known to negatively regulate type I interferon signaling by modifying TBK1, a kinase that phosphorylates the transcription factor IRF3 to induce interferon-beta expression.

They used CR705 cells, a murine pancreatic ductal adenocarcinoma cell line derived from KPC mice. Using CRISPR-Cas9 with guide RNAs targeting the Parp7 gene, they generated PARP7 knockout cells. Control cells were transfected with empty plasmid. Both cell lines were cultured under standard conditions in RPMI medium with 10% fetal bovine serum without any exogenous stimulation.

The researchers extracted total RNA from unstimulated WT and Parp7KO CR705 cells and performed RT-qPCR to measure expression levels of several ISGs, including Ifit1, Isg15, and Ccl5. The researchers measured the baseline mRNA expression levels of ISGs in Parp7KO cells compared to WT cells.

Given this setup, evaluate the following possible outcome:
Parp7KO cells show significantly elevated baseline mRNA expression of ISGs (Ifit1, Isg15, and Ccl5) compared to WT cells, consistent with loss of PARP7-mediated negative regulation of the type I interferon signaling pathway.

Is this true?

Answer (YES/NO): YES